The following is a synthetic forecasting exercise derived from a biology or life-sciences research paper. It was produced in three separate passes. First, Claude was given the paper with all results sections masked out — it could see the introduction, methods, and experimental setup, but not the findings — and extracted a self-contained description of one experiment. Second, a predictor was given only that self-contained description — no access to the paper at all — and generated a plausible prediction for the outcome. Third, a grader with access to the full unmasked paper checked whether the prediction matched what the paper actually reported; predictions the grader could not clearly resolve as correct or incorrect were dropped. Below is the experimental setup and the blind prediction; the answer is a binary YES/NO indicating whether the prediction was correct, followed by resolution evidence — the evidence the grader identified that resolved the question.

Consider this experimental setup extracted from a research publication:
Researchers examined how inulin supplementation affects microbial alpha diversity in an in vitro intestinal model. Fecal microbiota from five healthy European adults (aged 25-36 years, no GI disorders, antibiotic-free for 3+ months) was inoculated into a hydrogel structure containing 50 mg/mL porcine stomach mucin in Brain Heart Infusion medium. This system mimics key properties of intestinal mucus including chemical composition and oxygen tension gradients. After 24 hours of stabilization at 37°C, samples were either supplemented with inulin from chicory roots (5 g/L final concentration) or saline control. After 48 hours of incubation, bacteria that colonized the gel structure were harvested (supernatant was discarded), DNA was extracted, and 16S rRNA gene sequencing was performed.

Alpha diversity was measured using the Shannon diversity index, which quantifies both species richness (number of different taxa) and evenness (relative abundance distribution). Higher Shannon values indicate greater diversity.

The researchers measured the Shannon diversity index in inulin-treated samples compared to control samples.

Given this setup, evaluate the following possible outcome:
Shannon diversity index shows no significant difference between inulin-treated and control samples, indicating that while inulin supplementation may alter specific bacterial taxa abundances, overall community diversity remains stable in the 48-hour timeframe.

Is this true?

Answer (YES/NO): YES